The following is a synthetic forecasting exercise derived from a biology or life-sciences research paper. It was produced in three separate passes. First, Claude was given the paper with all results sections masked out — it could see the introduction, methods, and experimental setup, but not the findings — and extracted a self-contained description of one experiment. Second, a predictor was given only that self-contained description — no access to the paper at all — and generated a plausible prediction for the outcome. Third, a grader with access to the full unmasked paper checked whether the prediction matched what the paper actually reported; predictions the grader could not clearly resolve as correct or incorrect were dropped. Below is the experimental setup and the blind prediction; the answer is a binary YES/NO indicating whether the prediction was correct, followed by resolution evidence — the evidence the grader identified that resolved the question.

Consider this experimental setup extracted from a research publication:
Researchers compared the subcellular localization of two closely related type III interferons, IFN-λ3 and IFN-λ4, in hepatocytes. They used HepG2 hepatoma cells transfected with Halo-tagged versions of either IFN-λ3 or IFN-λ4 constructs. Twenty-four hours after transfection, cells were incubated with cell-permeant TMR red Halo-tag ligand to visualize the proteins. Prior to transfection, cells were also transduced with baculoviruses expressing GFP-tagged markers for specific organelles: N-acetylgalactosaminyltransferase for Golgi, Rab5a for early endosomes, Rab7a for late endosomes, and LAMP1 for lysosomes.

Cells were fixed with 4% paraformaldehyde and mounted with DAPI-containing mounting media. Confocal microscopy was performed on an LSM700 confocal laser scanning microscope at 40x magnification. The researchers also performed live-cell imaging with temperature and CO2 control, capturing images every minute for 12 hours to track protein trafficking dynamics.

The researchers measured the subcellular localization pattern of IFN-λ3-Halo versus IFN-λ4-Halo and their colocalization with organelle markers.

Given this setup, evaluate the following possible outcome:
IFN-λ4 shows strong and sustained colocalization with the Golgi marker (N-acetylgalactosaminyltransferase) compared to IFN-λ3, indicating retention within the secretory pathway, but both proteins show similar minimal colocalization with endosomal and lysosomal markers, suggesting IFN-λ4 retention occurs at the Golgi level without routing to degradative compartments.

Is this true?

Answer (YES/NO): NO